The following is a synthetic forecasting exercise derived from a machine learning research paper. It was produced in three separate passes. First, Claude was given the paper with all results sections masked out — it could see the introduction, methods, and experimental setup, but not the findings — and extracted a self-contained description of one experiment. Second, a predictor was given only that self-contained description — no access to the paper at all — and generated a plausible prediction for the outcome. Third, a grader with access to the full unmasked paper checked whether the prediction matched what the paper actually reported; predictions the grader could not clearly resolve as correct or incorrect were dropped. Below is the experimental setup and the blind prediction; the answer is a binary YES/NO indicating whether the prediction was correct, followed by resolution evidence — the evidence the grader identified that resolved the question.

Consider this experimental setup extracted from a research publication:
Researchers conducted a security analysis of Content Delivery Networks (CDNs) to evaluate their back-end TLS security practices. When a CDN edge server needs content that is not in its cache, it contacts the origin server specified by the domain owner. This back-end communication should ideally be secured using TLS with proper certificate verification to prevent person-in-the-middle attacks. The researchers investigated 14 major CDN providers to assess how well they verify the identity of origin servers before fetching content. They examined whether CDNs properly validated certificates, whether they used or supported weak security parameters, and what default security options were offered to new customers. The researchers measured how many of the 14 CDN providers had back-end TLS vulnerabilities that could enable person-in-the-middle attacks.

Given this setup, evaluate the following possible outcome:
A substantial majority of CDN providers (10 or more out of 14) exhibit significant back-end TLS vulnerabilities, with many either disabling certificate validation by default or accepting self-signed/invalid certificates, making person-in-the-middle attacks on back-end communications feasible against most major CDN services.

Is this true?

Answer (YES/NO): YES